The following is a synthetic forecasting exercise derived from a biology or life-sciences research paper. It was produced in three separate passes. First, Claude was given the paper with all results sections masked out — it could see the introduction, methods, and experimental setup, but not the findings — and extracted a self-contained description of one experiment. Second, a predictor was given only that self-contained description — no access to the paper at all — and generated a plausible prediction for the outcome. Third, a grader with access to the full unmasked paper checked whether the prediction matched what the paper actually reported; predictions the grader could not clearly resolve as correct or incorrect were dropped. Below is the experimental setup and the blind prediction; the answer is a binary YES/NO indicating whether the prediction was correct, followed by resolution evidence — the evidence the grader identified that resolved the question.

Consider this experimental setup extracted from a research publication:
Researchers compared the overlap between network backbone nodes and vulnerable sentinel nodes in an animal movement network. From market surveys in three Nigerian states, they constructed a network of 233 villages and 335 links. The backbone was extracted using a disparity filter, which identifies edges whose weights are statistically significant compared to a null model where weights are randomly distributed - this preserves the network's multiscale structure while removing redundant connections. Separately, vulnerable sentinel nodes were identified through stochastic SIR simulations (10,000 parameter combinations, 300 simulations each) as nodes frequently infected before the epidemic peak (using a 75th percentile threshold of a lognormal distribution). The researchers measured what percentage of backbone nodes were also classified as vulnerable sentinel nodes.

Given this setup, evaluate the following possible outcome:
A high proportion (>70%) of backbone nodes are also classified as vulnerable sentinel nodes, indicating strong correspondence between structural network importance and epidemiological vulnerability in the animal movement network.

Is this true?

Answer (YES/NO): NO